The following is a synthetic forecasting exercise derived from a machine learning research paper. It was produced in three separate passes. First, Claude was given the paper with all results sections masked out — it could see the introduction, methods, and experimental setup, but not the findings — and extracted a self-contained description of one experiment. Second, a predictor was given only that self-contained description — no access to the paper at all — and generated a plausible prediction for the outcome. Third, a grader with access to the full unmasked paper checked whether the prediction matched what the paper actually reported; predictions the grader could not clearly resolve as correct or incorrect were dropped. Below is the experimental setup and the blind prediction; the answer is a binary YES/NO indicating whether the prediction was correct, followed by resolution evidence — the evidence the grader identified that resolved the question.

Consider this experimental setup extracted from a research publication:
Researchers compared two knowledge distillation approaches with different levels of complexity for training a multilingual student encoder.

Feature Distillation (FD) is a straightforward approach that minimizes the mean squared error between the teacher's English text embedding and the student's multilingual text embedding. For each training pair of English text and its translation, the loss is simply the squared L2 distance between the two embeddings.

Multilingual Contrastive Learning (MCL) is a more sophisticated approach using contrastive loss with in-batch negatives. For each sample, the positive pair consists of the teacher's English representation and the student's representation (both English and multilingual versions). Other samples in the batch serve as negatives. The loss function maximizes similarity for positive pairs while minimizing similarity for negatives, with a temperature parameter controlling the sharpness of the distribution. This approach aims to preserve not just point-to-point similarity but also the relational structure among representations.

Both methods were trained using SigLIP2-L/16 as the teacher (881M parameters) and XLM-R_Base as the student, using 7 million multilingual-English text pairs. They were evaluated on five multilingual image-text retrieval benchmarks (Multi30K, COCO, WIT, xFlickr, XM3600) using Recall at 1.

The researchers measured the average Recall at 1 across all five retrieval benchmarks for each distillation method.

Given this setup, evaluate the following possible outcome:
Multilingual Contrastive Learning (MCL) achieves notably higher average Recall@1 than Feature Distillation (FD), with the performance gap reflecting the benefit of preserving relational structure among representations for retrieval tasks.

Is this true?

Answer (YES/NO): NO